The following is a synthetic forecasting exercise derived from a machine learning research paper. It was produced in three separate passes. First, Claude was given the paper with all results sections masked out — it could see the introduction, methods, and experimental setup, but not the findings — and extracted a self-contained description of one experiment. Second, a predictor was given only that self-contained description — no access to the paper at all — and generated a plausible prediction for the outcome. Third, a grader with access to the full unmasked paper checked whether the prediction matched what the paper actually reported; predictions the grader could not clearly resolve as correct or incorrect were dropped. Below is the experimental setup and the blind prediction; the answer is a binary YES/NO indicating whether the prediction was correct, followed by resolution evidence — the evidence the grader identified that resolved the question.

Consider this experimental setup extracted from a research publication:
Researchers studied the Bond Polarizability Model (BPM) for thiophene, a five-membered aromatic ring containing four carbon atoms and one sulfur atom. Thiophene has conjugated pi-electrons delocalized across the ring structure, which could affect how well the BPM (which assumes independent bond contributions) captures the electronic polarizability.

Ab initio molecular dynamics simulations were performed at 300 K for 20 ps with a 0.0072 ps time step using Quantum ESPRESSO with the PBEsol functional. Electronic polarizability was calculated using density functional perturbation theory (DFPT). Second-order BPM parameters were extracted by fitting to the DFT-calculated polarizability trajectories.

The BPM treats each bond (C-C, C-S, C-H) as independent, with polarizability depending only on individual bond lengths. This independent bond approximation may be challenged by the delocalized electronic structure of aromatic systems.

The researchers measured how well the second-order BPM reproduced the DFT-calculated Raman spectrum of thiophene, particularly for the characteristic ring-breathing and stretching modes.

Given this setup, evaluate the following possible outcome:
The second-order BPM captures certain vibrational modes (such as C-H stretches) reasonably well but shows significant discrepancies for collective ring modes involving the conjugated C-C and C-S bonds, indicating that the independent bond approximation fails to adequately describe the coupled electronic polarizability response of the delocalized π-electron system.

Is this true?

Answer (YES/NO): NO